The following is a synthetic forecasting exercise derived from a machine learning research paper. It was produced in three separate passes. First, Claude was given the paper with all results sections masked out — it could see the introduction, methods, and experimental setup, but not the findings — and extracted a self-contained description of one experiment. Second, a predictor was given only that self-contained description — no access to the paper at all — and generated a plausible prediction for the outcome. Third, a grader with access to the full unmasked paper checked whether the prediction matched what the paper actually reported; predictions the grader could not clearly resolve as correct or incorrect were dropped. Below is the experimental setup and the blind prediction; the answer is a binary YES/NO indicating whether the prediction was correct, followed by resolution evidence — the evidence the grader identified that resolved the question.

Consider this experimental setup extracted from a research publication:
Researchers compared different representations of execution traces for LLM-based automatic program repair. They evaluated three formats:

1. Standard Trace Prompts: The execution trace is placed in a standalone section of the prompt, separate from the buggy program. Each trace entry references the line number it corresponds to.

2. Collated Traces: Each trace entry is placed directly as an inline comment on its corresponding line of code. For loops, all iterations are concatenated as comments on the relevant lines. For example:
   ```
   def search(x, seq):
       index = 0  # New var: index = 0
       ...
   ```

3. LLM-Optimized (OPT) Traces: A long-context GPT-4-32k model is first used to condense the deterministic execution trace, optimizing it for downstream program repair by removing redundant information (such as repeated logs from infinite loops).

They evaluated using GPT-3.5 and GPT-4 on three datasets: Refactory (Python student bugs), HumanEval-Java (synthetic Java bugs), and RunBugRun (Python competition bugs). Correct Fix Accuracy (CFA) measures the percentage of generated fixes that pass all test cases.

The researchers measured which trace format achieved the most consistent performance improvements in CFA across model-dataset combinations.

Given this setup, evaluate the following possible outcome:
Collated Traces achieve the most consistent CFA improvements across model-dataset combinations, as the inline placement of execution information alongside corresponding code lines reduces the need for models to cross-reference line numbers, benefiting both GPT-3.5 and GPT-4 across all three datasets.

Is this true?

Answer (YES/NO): NO